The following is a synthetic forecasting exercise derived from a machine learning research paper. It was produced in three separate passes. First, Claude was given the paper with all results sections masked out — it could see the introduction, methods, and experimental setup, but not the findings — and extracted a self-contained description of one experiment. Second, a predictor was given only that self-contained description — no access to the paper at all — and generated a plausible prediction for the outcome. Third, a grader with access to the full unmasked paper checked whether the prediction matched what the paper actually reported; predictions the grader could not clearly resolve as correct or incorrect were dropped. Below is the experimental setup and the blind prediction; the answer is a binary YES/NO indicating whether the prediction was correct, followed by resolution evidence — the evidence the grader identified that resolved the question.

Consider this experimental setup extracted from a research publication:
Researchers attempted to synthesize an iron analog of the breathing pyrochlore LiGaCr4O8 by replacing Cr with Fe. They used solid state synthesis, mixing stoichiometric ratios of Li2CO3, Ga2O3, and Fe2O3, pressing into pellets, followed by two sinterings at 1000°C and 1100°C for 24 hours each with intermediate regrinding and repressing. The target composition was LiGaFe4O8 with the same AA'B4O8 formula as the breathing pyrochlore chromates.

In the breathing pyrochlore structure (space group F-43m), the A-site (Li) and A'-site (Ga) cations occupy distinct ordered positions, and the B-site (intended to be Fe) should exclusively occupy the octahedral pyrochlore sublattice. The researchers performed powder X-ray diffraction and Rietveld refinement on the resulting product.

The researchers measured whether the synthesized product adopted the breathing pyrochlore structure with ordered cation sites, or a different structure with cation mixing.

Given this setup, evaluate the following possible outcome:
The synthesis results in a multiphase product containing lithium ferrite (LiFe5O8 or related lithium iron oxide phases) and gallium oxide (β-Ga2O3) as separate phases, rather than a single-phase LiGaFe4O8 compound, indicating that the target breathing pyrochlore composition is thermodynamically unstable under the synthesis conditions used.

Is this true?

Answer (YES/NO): NO